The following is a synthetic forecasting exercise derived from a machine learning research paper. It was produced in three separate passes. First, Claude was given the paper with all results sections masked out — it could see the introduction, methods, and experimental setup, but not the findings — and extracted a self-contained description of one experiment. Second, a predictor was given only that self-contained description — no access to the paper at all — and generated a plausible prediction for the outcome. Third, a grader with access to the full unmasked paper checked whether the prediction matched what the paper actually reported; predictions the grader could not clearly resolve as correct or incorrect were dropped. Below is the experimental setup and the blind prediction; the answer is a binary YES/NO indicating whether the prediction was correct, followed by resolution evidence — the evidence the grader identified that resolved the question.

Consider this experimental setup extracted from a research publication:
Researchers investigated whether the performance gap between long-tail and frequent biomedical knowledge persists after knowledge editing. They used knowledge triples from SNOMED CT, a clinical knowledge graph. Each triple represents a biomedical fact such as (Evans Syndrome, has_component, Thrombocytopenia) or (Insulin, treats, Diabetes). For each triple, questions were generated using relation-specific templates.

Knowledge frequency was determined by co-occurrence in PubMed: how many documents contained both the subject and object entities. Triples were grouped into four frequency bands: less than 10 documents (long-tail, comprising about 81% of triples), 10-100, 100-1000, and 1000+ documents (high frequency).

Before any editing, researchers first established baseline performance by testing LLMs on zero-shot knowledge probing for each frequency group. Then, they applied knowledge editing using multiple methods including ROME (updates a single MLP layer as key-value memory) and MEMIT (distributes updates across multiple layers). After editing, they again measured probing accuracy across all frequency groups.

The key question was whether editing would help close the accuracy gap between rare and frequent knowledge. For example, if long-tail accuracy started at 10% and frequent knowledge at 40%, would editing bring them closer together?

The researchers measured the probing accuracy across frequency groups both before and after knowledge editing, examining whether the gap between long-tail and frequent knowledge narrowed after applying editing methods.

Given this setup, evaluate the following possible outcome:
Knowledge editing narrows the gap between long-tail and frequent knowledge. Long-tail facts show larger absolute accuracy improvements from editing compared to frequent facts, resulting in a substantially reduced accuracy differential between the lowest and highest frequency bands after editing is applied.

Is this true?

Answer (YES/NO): NO